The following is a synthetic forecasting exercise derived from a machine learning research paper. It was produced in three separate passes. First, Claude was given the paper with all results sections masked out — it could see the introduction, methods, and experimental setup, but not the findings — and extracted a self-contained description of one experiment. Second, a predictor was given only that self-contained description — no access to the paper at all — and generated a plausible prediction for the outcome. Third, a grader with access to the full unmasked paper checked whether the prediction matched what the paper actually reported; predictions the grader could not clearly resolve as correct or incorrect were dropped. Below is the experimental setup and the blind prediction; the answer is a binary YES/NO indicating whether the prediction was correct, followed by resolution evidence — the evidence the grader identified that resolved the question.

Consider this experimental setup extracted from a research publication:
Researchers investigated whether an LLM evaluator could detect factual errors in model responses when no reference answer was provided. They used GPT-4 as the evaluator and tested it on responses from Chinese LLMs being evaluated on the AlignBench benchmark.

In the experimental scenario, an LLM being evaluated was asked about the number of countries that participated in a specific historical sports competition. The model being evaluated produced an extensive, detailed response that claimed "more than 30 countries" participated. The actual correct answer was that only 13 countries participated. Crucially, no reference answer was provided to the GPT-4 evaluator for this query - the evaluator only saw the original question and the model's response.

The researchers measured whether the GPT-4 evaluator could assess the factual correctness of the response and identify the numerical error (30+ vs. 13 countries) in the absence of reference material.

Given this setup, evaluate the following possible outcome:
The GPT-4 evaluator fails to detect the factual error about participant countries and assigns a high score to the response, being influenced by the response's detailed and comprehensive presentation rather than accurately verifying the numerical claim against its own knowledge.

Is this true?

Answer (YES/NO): YES